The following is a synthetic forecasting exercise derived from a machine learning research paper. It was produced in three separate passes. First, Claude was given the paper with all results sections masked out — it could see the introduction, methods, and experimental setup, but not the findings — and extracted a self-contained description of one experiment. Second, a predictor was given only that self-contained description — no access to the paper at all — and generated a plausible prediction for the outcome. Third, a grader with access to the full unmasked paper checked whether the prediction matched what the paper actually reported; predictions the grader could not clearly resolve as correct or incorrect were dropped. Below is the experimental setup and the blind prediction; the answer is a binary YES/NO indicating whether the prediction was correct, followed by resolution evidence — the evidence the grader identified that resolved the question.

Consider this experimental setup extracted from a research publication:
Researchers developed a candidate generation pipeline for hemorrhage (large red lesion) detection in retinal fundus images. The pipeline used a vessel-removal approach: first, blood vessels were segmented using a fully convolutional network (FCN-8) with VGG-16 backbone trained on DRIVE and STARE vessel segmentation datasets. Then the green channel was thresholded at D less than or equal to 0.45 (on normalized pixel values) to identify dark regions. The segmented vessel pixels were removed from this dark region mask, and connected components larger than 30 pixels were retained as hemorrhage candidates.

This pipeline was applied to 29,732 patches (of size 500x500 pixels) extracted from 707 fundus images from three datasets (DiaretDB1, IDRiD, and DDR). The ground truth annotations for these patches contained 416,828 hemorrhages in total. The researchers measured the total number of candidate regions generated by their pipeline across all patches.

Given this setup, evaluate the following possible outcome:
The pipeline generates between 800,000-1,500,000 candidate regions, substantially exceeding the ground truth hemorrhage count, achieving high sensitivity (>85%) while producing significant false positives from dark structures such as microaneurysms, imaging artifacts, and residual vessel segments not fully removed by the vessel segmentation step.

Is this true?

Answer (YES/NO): NO